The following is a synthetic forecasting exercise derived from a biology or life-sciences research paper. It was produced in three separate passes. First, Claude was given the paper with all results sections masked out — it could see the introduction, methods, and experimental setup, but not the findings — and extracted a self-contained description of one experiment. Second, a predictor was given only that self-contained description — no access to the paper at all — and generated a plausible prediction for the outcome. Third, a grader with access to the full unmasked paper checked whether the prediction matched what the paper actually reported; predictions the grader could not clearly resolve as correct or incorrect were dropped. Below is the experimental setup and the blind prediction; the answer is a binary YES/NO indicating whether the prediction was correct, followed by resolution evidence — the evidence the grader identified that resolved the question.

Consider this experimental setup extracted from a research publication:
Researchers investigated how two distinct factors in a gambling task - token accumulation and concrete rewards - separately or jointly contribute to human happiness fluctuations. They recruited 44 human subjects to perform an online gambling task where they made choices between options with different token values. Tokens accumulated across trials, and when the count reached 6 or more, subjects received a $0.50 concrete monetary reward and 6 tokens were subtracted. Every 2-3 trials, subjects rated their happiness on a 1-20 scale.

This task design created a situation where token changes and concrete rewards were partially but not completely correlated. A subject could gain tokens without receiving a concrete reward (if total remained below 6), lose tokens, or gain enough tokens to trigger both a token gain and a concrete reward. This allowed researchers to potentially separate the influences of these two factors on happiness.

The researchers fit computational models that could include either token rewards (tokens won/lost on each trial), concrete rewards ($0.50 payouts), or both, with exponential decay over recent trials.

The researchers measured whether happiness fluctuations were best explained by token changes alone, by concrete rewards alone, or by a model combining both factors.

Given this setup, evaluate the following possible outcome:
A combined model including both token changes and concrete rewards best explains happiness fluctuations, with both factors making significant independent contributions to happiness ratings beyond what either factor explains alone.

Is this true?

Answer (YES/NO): YES